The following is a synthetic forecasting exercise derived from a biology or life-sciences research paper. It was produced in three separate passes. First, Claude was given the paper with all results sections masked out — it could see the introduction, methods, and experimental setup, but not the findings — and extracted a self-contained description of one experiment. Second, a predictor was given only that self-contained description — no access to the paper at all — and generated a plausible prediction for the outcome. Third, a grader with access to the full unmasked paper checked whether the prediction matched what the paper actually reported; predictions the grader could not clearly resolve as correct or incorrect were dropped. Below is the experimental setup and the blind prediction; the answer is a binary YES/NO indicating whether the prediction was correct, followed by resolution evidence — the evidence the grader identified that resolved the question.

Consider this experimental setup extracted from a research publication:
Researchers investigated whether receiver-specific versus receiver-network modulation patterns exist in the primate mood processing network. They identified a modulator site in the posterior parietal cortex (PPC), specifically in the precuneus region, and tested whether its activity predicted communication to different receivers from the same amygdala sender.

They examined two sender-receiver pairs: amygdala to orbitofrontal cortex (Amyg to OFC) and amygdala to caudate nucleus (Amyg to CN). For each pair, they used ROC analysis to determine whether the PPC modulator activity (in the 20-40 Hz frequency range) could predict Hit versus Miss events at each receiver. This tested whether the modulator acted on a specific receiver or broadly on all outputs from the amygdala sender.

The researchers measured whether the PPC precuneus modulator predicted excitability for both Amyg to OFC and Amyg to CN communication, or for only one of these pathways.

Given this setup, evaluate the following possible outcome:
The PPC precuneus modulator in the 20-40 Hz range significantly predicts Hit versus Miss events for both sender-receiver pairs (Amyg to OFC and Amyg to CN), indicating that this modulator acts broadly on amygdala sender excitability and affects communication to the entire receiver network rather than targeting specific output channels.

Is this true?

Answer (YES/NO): NO